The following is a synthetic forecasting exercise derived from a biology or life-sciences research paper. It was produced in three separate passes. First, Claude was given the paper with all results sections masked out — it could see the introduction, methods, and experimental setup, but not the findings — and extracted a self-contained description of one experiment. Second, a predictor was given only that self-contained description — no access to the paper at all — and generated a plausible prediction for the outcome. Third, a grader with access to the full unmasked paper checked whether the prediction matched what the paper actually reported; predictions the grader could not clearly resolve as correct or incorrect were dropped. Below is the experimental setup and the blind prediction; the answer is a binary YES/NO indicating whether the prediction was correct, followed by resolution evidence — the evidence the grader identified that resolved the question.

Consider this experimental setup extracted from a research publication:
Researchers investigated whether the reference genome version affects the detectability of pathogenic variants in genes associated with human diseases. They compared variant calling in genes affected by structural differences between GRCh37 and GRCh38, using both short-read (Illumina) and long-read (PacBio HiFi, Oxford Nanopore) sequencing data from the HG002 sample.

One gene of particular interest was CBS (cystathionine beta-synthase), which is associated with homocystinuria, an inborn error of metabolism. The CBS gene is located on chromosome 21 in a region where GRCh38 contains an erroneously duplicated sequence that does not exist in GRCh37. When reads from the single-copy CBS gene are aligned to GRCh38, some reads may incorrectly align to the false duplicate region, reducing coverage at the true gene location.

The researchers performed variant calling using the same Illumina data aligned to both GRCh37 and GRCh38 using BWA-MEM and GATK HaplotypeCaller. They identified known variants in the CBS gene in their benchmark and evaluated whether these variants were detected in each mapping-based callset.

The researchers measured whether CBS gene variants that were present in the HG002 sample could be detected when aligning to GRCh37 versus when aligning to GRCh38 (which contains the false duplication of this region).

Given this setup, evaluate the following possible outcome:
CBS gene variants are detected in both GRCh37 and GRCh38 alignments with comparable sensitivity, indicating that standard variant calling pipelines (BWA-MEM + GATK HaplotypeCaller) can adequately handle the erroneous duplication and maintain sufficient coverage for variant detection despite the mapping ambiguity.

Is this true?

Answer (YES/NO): NO